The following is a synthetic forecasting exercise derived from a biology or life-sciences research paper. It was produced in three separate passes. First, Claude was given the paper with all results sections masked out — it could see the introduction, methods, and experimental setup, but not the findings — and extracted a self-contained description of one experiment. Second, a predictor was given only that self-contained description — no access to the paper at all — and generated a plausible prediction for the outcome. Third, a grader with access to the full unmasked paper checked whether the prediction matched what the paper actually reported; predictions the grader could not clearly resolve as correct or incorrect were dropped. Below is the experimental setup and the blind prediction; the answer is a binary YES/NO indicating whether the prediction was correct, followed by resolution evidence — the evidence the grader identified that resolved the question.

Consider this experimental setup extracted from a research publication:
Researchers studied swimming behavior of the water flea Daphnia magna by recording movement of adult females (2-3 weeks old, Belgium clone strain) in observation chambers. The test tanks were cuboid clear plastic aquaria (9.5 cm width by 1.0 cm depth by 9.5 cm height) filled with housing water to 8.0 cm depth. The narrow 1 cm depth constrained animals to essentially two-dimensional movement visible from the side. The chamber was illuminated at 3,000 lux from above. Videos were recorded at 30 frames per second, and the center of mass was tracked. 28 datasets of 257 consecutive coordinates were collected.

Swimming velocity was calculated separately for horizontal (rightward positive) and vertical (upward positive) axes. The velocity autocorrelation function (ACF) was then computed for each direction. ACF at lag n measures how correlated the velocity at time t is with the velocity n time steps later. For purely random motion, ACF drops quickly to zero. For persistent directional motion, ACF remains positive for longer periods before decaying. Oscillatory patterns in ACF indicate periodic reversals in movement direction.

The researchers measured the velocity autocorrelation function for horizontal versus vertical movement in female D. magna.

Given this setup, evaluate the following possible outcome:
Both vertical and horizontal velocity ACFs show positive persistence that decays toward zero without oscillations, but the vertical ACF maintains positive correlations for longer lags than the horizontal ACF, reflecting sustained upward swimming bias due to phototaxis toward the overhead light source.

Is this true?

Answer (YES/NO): NO